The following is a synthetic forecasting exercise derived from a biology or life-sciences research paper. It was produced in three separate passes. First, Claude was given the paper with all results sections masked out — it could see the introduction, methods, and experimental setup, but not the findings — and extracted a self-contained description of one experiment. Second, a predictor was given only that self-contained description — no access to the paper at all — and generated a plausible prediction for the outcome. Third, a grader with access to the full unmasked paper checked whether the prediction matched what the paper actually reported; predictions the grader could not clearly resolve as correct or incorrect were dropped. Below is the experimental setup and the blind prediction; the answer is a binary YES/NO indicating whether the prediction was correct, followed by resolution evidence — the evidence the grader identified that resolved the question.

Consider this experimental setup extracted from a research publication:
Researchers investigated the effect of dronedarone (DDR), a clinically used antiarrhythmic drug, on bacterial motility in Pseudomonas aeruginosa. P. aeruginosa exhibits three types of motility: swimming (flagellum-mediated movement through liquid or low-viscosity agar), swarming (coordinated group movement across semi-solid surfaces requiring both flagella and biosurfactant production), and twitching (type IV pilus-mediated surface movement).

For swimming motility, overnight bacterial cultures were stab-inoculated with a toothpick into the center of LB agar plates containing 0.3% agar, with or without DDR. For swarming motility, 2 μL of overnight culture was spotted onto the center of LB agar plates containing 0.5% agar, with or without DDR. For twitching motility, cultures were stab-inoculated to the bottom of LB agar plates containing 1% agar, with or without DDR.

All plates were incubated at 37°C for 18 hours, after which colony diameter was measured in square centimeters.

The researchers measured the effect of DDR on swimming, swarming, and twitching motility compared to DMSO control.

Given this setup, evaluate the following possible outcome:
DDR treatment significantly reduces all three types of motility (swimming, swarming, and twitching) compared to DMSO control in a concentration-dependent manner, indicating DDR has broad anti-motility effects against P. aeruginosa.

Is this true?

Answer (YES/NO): NO